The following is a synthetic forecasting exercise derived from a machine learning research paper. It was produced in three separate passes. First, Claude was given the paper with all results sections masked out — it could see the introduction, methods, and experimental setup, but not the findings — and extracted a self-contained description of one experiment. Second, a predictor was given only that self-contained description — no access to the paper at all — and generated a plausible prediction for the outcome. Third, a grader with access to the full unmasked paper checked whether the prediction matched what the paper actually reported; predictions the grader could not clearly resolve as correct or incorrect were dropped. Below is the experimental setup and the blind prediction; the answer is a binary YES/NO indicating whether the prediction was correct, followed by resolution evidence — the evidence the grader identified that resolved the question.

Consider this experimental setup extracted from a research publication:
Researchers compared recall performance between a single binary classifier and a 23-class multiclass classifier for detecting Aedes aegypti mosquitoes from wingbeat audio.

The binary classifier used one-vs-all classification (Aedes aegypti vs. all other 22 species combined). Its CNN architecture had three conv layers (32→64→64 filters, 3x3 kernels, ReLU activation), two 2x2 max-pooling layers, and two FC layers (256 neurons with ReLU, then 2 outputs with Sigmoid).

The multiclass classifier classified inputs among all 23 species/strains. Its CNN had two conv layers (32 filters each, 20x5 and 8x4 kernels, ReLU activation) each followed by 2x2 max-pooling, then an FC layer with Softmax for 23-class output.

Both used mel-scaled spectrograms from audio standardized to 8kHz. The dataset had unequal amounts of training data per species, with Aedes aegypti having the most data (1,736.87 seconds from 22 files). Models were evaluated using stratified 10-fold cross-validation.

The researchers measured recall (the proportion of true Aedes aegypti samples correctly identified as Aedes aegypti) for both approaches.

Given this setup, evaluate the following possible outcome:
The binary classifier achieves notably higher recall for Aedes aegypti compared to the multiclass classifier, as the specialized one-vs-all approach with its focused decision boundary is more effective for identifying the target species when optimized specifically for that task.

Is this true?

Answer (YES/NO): NO